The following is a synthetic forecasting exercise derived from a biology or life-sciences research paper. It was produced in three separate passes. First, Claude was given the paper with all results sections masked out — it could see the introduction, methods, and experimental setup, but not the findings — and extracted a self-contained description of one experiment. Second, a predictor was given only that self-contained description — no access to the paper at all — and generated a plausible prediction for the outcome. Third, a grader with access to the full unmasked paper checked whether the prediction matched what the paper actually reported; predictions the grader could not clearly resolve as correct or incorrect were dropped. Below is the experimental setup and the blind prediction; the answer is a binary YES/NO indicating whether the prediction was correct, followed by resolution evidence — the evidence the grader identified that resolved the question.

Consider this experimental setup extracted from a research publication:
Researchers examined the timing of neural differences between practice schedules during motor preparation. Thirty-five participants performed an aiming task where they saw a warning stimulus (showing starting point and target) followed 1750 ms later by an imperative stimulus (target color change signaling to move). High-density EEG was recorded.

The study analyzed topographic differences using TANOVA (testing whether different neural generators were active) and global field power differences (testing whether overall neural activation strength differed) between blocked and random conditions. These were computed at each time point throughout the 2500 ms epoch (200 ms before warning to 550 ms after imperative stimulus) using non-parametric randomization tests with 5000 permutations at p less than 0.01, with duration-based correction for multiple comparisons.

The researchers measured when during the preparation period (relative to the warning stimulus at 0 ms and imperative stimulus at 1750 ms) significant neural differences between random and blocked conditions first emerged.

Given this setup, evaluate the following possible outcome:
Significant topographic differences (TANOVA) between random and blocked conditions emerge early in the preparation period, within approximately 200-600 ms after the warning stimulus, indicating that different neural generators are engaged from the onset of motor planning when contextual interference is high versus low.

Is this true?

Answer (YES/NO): YES